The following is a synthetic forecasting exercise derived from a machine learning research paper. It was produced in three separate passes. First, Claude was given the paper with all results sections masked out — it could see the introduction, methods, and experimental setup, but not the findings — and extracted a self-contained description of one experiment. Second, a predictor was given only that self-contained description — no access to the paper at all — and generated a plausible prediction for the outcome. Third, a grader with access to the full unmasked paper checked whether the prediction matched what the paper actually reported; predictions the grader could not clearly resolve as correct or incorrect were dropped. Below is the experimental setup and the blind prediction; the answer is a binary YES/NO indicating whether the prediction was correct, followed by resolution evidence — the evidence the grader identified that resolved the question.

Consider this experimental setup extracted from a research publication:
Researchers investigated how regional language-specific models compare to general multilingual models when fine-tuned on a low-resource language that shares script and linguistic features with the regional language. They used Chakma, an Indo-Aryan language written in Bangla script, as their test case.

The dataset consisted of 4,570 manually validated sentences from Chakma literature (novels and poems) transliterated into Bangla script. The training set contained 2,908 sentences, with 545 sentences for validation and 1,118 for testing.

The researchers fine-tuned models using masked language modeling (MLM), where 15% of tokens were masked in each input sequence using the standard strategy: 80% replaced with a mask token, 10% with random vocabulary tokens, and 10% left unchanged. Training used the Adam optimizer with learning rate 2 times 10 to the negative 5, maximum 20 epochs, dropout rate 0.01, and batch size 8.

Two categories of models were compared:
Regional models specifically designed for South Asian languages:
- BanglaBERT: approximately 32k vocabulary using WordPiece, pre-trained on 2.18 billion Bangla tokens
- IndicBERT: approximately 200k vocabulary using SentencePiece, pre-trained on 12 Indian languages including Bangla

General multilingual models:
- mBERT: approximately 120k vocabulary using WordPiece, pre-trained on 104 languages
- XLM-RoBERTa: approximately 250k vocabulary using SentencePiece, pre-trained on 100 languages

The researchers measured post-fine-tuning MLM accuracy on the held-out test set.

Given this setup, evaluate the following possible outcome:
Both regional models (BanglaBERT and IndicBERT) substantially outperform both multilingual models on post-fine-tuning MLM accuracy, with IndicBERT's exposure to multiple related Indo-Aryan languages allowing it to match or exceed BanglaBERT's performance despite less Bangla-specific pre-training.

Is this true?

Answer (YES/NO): NO